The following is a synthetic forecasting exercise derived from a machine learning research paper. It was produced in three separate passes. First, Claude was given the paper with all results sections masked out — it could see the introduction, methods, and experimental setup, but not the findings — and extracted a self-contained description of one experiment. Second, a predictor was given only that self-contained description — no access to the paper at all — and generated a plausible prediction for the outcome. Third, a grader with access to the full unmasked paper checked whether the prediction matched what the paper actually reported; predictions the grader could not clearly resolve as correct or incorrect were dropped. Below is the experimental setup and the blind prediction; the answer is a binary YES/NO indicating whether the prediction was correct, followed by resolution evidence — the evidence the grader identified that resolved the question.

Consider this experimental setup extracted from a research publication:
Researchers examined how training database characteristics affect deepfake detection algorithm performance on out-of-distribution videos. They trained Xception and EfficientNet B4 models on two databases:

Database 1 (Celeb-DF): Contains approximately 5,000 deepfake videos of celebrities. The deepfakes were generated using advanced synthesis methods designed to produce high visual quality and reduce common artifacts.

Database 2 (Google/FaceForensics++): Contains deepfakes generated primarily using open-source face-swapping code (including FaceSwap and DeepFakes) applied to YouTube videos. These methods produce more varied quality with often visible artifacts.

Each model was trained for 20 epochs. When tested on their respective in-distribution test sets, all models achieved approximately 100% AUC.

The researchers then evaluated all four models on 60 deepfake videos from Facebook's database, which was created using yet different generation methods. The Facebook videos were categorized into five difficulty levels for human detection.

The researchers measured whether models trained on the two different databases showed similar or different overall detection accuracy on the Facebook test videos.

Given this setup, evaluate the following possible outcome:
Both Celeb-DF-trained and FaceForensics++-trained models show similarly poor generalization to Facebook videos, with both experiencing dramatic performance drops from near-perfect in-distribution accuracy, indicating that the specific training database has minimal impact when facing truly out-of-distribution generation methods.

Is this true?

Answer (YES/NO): NO